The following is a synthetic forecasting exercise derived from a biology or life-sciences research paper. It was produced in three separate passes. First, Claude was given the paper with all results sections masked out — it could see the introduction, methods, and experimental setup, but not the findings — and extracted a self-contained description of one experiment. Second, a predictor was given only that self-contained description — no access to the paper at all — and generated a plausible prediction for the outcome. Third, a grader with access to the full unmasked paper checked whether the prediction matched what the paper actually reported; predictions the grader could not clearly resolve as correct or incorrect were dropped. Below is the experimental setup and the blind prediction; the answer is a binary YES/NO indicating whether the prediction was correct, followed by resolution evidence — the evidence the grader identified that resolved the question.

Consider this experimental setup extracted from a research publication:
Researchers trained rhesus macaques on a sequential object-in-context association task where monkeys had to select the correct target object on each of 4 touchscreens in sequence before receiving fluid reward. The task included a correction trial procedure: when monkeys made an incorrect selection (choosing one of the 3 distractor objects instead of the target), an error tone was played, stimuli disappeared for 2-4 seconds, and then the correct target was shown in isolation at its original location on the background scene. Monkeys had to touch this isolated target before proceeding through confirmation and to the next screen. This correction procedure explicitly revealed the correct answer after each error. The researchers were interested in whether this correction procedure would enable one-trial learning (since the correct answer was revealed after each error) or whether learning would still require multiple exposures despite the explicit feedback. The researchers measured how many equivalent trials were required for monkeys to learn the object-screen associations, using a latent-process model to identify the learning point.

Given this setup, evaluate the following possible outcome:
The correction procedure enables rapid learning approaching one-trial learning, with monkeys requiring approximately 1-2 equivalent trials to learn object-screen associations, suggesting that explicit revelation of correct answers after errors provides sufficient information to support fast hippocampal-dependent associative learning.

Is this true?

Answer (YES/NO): NO